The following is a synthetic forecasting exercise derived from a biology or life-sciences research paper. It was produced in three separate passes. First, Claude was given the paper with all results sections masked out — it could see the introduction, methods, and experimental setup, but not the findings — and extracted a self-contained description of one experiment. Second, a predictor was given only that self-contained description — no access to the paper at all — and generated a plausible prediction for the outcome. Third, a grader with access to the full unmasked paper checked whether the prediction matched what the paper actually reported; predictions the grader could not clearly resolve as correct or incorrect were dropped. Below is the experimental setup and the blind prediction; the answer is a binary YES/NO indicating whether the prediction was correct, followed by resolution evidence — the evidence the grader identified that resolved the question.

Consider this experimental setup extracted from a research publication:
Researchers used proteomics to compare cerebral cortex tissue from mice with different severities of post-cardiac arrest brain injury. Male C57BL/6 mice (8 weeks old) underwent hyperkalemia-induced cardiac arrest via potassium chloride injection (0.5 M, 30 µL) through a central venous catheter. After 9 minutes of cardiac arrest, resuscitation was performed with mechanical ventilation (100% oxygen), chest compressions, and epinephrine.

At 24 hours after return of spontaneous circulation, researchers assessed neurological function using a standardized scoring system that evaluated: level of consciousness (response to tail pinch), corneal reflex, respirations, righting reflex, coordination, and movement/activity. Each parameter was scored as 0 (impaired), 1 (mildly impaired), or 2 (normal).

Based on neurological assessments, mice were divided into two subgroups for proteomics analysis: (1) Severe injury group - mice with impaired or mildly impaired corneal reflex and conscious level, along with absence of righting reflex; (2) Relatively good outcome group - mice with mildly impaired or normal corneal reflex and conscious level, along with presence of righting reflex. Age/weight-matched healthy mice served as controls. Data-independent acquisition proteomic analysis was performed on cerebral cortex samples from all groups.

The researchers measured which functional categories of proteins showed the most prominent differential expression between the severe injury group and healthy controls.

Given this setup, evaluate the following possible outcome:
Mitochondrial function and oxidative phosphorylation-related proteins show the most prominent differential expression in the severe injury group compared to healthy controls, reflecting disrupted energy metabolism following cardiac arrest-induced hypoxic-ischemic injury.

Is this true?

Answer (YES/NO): NO